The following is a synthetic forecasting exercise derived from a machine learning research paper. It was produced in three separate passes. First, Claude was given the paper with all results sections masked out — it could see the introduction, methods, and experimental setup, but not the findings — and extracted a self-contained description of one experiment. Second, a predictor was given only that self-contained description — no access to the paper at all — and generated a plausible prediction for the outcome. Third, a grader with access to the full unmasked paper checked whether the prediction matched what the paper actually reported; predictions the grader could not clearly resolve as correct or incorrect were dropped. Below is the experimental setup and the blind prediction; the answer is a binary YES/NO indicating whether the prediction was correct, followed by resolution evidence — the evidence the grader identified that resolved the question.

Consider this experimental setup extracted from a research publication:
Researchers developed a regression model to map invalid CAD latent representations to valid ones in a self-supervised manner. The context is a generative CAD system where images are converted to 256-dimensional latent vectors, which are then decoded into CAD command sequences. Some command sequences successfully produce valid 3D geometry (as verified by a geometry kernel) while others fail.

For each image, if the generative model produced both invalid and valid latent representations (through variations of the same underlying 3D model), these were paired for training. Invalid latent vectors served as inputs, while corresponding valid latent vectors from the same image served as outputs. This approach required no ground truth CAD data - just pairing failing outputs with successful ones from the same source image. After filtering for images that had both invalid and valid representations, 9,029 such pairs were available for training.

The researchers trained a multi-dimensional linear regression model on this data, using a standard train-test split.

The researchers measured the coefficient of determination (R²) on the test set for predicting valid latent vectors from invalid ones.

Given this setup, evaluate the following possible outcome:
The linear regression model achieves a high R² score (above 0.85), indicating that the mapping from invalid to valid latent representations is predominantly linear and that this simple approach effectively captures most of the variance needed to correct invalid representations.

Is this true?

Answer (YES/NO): NO